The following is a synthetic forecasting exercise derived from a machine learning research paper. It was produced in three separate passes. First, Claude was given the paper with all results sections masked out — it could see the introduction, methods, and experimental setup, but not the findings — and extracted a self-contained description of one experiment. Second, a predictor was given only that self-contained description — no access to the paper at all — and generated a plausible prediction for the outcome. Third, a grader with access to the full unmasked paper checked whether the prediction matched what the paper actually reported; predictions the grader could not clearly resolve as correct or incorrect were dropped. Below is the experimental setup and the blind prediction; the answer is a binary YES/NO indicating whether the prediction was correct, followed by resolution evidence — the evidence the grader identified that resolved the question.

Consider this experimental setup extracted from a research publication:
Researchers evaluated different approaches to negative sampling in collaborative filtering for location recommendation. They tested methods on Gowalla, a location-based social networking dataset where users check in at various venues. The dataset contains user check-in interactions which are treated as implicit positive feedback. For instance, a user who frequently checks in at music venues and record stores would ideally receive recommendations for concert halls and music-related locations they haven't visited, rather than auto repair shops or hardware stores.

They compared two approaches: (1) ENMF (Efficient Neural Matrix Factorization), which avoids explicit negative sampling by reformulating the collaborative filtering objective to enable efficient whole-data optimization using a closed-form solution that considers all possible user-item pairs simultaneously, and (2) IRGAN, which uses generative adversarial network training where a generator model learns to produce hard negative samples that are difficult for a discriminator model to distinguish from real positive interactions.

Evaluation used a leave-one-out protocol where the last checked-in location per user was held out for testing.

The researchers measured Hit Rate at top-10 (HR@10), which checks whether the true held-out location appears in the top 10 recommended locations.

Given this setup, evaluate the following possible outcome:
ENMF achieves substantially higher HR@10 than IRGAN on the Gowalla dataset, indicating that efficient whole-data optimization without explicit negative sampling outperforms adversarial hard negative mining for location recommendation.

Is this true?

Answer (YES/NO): NO